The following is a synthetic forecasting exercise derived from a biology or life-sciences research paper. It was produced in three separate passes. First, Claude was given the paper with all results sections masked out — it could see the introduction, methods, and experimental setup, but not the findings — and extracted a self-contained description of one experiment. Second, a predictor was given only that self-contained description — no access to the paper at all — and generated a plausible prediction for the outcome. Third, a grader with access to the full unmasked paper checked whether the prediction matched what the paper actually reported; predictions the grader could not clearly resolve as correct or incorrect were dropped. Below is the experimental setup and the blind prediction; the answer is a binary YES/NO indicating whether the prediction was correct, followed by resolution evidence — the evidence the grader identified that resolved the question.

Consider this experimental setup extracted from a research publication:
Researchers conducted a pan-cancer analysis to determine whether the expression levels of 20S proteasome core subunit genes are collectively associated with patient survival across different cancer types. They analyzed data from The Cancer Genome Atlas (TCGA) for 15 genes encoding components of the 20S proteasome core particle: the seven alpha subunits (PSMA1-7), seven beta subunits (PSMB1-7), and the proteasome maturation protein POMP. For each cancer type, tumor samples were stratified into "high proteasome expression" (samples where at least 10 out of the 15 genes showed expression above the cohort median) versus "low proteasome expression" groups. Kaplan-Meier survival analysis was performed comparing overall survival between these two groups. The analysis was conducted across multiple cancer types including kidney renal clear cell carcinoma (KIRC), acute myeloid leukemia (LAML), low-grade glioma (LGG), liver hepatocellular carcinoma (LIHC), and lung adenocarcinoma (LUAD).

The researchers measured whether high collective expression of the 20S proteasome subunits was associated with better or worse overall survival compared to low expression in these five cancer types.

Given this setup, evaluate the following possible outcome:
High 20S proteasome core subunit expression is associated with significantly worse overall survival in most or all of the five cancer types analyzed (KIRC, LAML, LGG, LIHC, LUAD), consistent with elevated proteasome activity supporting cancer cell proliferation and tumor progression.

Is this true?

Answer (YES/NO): YES